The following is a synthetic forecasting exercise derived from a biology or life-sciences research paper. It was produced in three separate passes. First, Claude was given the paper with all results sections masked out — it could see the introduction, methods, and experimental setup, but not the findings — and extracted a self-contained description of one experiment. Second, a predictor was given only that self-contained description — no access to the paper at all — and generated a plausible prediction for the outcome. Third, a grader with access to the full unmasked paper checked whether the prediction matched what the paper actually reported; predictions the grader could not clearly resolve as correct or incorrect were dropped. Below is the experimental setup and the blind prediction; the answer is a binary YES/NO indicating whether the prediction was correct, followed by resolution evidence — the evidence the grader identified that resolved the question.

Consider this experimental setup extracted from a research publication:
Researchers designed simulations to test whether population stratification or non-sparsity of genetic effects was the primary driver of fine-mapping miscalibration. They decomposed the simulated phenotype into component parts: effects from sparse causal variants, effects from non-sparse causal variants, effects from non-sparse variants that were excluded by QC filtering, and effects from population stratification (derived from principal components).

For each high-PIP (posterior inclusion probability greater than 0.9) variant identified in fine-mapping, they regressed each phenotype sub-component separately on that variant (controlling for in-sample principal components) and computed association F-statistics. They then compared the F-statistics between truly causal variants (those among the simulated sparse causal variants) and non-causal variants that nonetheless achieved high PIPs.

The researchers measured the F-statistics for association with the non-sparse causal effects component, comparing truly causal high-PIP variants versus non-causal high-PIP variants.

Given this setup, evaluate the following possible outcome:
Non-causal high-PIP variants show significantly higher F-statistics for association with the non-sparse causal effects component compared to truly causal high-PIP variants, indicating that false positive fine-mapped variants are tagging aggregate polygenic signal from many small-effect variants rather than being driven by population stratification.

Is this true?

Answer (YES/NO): YES